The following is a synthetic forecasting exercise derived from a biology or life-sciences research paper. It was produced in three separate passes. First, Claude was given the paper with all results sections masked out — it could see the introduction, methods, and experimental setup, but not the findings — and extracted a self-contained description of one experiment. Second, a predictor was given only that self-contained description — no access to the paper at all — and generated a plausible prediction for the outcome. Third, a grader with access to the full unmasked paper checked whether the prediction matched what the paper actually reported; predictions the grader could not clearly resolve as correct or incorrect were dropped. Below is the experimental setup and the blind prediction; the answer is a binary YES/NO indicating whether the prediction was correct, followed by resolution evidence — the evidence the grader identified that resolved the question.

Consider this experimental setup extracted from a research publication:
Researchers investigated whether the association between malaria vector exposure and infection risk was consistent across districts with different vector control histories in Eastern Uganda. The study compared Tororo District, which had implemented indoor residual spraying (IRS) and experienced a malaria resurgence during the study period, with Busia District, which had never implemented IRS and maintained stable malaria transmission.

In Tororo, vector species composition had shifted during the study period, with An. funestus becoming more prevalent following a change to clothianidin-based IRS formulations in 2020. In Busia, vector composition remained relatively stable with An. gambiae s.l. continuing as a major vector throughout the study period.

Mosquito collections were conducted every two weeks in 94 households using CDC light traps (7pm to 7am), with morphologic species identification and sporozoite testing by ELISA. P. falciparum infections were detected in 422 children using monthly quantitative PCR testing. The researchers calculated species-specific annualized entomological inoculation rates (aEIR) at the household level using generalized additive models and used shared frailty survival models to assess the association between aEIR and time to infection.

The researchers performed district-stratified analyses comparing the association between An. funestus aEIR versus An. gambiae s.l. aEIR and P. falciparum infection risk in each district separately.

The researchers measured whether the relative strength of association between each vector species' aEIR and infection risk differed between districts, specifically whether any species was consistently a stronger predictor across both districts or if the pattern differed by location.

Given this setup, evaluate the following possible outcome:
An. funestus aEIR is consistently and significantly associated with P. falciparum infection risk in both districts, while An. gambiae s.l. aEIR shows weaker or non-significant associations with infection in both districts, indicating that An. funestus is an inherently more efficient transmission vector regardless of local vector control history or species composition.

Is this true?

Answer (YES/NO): YES